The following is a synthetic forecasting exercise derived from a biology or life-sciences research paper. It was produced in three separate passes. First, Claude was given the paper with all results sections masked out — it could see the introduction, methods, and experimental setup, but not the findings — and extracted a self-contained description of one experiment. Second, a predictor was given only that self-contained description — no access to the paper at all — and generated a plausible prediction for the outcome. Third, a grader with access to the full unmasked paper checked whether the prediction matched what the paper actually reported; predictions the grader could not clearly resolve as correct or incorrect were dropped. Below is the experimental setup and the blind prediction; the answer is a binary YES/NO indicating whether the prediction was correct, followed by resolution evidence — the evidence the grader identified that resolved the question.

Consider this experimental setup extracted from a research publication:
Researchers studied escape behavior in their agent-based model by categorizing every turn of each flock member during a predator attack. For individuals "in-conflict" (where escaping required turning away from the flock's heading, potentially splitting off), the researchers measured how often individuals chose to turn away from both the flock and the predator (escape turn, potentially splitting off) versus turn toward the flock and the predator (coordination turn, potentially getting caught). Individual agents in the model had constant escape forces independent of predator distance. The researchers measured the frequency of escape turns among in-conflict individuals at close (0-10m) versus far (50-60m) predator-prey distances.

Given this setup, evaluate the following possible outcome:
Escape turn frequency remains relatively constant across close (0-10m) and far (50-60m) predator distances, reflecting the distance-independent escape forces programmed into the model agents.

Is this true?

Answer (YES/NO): NO